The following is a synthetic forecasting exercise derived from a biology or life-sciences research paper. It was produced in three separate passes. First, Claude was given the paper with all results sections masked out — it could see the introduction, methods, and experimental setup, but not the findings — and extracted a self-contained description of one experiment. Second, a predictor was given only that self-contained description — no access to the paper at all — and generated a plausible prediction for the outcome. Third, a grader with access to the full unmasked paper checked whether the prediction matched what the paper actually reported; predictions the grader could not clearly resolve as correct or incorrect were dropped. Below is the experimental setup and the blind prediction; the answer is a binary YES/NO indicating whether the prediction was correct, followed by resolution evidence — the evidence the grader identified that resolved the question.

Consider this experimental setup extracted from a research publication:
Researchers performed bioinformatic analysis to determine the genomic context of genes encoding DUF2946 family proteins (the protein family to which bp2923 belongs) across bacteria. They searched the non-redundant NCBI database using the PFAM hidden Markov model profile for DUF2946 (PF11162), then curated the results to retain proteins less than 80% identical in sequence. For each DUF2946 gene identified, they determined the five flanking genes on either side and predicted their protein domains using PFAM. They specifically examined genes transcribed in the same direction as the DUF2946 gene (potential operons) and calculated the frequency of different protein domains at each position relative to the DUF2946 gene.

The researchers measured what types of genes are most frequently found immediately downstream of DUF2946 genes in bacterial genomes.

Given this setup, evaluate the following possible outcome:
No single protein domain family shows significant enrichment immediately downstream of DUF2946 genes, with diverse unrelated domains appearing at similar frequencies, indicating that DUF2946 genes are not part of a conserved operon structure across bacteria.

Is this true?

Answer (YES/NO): NO